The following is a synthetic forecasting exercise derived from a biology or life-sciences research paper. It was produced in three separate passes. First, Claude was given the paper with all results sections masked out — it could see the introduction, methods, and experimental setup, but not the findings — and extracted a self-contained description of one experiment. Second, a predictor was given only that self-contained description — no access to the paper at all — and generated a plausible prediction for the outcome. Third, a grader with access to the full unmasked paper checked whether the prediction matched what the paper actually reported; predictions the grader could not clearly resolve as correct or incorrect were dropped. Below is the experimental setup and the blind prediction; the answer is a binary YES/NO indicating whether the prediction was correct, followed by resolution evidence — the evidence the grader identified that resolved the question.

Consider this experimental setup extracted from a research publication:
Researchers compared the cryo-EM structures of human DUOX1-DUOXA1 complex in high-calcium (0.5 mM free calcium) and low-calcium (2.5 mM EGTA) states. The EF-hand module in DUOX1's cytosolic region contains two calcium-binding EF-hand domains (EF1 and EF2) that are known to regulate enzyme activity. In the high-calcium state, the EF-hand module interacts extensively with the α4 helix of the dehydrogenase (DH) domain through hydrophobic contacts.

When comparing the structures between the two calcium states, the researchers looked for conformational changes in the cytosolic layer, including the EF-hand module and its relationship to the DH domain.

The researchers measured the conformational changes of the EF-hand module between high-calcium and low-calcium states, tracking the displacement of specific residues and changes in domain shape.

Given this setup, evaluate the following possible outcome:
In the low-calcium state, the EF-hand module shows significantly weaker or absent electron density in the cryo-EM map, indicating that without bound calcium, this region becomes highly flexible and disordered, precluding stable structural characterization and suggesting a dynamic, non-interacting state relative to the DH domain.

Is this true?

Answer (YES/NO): NO